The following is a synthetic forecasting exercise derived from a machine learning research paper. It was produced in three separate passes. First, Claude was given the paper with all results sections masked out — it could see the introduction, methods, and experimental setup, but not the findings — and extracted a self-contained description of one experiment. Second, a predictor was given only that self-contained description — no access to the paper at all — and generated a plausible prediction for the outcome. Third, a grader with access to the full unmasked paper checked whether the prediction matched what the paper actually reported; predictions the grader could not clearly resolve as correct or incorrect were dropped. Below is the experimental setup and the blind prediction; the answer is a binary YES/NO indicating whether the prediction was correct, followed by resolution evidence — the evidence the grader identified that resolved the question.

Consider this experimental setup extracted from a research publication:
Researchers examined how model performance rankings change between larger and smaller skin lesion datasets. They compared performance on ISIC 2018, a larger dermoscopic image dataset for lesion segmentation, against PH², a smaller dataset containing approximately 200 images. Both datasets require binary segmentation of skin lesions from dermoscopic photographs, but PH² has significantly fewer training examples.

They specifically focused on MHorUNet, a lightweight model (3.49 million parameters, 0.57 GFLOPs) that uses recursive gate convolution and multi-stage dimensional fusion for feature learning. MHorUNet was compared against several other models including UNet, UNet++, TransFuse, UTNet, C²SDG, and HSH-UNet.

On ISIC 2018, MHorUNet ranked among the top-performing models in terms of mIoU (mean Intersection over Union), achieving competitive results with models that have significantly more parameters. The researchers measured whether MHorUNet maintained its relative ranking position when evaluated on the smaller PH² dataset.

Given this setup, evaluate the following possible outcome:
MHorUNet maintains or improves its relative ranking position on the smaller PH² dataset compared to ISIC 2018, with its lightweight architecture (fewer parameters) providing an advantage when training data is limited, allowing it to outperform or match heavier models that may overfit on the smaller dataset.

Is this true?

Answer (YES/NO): NO